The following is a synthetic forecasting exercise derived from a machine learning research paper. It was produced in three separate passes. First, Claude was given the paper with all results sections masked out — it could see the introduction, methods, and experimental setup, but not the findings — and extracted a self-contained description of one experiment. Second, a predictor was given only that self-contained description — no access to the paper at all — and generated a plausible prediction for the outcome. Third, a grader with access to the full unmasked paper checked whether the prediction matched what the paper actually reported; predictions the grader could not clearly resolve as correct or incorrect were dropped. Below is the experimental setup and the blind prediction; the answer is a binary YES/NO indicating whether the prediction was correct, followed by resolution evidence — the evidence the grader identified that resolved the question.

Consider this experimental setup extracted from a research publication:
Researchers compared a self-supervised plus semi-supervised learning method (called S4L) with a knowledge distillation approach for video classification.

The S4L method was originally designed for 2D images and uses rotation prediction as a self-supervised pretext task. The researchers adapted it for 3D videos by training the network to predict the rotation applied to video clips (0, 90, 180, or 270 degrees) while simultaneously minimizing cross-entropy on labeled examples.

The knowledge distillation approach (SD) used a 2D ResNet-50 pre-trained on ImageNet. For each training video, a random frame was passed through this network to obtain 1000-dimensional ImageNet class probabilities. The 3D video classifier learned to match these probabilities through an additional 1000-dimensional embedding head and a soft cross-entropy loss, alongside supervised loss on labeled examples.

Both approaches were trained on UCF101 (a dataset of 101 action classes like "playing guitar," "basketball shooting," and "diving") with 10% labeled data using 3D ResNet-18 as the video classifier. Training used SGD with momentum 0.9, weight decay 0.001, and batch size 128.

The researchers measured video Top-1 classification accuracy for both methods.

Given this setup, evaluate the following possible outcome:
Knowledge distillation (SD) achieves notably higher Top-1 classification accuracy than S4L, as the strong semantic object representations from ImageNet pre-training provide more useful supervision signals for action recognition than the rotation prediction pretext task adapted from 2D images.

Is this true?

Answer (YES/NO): YES